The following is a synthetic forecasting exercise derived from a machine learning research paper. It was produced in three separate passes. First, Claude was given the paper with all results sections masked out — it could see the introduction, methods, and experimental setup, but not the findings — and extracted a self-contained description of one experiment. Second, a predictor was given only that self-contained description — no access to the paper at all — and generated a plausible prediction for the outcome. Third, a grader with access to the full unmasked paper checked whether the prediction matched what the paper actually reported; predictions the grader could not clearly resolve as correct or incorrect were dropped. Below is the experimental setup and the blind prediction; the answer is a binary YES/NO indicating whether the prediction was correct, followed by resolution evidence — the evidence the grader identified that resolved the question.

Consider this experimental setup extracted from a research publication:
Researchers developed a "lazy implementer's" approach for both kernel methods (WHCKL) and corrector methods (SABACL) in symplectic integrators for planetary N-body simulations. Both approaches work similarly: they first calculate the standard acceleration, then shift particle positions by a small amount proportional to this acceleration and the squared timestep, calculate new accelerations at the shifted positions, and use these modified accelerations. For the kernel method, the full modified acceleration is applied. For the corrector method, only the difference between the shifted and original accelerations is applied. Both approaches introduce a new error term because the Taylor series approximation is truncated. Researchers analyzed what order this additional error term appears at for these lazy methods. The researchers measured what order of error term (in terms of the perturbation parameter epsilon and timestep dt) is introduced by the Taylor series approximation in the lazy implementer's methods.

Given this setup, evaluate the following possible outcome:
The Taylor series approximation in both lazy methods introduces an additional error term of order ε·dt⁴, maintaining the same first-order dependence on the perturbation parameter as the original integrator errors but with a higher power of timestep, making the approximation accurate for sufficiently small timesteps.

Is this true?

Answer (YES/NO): NO